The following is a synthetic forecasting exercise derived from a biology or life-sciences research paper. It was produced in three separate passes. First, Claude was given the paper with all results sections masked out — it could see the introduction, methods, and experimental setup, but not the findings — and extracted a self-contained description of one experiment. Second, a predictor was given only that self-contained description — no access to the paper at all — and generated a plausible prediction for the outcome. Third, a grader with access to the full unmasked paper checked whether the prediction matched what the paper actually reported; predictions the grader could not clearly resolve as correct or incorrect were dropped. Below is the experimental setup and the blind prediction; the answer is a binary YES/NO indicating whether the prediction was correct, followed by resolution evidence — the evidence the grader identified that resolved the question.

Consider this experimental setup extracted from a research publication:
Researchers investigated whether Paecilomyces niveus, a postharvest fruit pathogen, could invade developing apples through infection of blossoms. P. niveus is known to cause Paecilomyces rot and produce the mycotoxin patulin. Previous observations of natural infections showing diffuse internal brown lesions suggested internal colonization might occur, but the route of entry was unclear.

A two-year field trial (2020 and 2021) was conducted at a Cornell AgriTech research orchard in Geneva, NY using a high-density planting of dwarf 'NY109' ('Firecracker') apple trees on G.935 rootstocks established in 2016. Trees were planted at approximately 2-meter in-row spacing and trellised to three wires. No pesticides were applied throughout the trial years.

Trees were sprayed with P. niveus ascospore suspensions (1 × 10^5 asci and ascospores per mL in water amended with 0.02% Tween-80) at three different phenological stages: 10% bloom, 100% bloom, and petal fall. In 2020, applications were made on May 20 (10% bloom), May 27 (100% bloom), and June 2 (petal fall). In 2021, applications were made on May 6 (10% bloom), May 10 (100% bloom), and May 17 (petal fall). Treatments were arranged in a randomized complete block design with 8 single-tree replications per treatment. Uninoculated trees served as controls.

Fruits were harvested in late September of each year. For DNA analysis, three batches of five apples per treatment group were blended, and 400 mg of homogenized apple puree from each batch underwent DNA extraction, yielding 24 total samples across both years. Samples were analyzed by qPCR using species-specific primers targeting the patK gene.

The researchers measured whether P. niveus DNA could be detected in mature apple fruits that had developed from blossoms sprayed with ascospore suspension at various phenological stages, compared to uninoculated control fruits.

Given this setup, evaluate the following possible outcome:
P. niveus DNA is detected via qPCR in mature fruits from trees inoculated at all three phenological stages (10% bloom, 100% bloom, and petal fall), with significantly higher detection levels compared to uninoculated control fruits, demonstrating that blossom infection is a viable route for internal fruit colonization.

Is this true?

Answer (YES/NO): NO